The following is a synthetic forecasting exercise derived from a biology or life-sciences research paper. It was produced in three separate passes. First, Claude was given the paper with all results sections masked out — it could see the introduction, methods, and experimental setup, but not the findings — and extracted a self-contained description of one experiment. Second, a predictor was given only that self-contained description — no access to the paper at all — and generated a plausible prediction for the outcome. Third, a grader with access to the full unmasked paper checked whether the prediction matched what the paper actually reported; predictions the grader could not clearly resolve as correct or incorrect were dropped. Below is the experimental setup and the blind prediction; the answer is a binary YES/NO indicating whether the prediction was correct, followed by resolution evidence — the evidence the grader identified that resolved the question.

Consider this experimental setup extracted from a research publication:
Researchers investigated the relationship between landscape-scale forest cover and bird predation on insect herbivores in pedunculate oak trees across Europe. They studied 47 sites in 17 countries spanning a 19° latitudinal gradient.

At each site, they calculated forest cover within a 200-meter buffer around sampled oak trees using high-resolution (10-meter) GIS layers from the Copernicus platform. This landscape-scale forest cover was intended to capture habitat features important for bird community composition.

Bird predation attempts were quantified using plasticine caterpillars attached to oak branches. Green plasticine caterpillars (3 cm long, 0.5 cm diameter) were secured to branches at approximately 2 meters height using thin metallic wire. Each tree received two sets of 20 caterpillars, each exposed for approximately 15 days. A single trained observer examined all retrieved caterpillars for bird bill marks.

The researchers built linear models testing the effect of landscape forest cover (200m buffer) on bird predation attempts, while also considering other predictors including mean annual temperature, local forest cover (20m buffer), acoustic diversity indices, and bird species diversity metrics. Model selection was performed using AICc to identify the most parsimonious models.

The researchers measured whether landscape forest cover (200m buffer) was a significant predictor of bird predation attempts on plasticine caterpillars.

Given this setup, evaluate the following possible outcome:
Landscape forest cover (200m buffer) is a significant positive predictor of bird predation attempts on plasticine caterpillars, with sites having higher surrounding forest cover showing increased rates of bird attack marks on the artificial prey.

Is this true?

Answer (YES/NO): YES